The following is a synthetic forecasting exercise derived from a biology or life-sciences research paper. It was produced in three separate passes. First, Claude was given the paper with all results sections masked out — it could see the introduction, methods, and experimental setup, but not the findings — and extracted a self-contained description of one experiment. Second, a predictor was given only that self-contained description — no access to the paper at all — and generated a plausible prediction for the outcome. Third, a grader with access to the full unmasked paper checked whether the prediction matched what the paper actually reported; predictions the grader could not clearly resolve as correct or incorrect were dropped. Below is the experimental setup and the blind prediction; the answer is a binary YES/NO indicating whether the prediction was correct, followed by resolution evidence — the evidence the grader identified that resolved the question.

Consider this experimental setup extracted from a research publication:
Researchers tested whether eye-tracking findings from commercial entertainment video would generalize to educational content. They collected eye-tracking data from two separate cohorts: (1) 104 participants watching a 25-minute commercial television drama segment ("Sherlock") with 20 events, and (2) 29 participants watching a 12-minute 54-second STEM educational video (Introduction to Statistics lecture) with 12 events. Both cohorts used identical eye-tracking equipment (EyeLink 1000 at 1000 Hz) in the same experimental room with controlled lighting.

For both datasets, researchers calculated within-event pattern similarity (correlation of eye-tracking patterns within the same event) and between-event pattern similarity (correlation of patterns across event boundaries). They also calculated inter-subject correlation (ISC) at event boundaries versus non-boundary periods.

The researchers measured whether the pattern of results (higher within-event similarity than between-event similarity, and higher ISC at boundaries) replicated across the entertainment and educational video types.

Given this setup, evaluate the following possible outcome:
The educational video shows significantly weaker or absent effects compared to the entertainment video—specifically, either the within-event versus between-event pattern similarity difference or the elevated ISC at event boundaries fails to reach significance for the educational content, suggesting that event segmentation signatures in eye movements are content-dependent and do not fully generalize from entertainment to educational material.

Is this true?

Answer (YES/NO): YES